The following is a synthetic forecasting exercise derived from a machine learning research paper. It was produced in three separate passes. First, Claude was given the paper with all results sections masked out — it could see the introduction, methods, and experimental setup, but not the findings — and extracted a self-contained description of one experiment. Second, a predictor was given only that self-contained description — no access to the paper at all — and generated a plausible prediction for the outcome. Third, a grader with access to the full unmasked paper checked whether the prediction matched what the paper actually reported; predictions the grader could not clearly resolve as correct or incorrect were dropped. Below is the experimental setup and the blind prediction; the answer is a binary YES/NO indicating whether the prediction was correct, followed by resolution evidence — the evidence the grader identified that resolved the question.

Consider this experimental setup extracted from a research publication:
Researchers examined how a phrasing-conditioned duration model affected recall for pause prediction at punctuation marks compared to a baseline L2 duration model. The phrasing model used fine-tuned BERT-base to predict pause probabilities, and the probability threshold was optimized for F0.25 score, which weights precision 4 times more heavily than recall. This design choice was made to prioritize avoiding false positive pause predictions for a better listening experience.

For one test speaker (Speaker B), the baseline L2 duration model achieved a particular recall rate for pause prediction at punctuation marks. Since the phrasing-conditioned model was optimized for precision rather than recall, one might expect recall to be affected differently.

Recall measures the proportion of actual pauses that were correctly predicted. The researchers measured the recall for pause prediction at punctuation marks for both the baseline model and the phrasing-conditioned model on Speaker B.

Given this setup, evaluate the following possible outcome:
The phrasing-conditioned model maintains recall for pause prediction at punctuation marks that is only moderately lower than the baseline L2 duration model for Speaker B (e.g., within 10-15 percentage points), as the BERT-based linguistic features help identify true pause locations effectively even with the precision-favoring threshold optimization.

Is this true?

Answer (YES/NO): NO